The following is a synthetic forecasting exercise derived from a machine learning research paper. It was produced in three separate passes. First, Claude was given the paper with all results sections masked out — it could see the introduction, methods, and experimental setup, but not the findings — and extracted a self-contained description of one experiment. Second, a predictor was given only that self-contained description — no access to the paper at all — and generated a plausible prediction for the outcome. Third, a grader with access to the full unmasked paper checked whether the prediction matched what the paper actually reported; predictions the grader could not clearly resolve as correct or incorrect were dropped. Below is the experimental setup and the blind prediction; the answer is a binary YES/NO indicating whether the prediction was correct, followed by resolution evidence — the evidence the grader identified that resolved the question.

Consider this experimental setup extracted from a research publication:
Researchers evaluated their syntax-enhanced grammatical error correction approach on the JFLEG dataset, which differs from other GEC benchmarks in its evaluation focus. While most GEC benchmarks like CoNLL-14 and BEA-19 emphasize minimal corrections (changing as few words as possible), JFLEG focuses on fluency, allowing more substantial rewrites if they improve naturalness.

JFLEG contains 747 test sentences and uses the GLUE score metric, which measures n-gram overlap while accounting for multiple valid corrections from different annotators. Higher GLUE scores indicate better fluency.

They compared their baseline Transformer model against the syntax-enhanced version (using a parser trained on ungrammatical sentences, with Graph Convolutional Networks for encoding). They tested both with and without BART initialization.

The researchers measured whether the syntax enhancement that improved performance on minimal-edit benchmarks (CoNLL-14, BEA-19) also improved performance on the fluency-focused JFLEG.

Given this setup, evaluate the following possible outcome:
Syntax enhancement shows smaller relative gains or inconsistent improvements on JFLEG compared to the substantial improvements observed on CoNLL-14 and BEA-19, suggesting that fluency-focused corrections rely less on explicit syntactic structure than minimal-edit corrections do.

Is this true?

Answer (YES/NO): NO